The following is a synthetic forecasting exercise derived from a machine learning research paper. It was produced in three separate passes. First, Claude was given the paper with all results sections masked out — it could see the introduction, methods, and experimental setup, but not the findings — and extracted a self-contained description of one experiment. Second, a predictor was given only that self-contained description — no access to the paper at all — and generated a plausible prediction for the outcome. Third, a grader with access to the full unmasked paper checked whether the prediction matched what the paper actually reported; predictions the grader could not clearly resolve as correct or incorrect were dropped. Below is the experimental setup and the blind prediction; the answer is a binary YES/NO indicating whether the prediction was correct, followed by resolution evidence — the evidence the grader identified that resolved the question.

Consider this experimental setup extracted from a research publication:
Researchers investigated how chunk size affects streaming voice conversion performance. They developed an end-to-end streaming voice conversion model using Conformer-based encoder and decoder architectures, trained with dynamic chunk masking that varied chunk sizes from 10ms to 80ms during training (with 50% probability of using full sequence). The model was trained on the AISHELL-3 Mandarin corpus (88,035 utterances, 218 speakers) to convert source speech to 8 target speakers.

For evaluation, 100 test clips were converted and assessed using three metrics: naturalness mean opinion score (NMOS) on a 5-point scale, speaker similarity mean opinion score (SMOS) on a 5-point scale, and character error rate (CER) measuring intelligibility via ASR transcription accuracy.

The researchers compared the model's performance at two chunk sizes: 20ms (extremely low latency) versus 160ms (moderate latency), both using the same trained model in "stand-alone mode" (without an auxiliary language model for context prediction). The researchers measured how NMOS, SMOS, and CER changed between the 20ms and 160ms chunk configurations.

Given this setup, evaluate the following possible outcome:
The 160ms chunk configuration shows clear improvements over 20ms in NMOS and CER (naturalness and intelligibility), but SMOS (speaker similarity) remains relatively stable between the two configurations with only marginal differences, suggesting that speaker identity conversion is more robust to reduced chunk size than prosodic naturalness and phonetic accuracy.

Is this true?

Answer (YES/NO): YES